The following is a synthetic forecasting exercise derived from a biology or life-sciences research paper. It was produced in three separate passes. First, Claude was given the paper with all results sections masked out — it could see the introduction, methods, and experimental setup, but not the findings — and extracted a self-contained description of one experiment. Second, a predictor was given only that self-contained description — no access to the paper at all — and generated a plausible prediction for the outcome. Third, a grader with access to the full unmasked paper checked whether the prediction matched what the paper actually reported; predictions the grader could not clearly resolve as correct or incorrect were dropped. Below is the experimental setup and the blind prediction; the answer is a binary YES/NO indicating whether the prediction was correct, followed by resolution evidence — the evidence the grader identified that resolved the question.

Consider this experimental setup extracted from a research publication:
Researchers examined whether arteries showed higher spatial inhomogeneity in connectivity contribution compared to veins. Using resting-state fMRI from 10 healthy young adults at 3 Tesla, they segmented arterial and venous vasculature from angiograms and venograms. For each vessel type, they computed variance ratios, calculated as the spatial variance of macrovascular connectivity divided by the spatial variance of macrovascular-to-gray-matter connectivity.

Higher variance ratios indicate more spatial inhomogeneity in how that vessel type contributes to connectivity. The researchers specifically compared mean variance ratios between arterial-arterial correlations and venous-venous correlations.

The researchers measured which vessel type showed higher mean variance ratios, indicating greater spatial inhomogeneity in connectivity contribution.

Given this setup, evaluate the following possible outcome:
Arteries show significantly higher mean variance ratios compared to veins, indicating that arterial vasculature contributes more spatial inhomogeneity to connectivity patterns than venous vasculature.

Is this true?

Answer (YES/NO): YES